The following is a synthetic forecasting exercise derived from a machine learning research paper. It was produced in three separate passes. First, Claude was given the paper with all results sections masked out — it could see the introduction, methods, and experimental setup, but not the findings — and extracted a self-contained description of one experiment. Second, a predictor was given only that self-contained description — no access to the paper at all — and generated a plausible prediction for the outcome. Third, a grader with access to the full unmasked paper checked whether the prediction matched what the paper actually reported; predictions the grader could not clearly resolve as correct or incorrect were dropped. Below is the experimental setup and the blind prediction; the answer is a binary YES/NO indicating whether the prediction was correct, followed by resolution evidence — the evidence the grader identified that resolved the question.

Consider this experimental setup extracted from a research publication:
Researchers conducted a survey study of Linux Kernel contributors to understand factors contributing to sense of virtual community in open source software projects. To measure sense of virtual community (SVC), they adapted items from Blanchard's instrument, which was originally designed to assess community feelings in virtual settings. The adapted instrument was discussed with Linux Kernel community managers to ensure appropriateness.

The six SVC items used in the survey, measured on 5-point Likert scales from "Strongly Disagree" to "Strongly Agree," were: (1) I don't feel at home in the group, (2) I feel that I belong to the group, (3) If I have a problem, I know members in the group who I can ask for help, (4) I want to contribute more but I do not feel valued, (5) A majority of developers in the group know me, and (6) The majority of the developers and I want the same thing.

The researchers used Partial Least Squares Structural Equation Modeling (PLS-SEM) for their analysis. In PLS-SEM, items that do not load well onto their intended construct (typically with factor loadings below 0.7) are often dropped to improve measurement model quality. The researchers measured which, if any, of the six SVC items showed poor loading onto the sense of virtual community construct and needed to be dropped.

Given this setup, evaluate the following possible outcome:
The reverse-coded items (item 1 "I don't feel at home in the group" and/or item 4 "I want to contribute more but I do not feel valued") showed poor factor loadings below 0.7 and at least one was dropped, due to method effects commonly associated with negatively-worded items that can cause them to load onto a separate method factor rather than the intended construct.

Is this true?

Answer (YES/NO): NO